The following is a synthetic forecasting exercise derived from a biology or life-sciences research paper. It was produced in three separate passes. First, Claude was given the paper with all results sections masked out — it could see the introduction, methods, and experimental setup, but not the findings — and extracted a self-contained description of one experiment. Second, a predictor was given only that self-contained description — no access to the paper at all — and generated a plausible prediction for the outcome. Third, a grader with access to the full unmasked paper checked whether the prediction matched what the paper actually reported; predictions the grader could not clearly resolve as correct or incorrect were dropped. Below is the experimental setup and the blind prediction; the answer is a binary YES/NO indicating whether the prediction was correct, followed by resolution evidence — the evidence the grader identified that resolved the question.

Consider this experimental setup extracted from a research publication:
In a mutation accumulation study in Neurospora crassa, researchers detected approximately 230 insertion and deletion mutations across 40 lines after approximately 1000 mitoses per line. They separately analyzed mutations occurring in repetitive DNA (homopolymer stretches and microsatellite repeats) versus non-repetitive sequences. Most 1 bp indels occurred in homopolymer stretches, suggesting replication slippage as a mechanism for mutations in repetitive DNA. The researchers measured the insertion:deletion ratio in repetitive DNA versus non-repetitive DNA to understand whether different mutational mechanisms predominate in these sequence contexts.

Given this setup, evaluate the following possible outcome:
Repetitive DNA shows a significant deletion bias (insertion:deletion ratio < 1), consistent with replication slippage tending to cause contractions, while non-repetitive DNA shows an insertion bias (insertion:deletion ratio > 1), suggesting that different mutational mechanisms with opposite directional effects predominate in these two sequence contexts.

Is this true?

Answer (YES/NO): NO